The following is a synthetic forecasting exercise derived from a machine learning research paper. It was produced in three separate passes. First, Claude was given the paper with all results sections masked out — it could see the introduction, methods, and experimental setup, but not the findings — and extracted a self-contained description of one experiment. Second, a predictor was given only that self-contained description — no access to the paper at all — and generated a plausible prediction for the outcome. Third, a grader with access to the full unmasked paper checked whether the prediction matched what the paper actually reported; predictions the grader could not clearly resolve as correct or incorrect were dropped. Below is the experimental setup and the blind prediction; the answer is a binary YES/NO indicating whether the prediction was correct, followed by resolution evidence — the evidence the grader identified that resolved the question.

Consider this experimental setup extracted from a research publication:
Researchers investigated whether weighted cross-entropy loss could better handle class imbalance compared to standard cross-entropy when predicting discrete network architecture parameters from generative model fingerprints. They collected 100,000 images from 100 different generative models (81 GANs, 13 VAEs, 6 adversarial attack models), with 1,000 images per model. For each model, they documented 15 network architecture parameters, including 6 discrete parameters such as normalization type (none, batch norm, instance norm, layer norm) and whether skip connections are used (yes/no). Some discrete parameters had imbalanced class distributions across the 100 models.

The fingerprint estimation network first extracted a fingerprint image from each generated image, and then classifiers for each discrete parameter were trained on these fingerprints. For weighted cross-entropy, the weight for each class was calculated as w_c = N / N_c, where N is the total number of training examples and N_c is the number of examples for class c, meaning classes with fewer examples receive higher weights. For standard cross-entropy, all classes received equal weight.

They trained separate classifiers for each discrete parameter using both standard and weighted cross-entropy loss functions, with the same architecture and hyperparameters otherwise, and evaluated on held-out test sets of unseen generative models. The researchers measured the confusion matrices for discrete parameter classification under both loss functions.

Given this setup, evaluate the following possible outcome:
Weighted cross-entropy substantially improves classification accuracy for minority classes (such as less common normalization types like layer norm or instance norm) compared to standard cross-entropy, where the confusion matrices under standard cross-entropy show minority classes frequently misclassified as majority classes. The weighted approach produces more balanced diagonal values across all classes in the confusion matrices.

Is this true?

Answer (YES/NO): YES